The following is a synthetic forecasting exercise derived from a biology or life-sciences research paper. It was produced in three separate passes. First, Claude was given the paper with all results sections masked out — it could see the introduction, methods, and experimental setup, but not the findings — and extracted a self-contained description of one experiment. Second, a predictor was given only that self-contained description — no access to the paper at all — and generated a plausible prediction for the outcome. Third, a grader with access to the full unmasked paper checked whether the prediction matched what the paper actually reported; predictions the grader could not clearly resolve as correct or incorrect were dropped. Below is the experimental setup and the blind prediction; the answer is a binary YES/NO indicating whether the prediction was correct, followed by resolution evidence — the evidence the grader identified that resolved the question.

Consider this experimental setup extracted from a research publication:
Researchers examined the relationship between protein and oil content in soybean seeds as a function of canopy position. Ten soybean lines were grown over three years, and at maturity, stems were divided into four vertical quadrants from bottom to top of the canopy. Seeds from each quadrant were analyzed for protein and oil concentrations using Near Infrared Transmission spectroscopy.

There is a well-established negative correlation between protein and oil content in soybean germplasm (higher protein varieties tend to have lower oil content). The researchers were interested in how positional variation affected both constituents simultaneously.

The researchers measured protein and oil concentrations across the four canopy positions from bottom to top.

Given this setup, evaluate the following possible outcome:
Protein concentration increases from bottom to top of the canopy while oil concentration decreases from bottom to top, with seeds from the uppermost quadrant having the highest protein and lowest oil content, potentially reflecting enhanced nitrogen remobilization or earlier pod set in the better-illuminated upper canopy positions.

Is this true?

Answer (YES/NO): YES